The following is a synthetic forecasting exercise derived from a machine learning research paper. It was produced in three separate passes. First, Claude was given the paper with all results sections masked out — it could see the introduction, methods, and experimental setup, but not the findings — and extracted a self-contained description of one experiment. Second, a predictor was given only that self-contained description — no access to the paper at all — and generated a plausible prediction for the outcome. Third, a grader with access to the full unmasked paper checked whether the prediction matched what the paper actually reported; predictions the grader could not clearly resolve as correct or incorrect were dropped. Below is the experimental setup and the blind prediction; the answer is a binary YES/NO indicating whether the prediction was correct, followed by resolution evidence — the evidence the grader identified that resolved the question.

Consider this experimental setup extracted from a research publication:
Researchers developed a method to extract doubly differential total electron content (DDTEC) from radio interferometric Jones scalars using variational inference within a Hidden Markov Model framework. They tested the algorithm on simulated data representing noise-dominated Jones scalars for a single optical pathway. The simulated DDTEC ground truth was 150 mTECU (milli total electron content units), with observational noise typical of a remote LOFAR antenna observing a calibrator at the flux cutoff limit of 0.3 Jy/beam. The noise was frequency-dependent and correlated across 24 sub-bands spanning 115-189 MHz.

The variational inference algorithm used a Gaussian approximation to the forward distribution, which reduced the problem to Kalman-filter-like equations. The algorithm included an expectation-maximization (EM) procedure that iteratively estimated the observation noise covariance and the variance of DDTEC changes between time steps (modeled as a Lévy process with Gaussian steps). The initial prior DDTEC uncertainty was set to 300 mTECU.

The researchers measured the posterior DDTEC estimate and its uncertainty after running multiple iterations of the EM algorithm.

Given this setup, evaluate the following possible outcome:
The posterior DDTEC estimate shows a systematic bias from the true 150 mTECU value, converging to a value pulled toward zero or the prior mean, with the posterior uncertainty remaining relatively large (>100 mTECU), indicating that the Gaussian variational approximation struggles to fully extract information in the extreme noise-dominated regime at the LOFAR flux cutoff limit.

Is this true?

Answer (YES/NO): NO